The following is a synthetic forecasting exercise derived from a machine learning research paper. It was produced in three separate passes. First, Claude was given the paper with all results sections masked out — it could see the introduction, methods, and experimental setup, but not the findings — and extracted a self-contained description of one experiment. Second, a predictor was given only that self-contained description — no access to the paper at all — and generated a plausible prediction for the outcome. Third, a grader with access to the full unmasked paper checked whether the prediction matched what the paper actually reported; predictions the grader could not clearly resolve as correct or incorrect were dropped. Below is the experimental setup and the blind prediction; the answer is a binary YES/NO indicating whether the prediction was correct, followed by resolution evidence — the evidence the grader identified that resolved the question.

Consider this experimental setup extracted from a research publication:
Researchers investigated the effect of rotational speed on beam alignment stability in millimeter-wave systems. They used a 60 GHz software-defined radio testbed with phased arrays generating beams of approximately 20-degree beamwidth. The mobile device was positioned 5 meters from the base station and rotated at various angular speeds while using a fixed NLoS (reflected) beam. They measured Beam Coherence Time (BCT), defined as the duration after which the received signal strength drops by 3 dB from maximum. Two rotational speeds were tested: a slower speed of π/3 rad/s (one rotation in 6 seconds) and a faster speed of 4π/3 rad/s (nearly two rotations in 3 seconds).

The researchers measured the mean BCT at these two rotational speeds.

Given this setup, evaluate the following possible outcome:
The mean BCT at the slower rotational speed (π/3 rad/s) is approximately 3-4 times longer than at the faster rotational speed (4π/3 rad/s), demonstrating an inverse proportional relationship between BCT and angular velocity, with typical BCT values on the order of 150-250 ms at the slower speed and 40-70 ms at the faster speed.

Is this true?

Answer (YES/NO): NO